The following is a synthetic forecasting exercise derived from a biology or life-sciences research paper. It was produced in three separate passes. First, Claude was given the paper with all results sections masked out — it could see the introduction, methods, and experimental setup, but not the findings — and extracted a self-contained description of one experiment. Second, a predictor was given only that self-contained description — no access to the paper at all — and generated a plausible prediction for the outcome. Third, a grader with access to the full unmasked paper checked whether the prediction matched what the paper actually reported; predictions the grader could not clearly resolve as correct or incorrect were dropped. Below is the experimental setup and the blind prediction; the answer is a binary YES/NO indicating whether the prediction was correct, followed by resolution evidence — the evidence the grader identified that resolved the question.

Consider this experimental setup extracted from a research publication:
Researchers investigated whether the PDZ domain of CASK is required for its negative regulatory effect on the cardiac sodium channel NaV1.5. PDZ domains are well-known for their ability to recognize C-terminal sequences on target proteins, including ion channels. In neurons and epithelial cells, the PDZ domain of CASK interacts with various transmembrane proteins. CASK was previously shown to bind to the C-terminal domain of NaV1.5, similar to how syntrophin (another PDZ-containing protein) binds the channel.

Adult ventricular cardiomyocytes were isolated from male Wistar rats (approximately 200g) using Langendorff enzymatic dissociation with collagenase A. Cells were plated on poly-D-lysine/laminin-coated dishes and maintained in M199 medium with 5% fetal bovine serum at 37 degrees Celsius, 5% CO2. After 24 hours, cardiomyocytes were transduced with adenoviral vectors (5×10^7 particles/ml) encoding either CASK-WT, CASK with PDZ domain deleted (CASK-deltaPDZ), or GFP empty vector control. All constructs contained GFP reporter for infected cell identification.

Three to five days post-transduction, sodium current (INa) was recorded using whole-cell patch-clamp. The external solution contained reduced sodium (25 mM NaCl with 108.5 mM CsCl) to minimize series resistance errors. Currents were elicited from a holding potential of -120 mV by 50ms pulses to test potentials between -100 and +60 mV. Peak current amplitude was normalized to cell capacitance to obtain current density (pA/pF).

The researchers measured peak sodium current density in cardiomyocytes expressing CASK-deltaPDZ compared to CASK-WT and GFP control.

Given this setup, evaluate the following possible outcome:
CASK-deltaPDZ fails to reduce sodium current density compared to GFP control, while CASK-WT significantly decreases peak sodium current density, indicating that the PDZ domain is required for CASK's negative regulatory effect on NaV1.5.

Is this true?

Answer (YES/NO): NO